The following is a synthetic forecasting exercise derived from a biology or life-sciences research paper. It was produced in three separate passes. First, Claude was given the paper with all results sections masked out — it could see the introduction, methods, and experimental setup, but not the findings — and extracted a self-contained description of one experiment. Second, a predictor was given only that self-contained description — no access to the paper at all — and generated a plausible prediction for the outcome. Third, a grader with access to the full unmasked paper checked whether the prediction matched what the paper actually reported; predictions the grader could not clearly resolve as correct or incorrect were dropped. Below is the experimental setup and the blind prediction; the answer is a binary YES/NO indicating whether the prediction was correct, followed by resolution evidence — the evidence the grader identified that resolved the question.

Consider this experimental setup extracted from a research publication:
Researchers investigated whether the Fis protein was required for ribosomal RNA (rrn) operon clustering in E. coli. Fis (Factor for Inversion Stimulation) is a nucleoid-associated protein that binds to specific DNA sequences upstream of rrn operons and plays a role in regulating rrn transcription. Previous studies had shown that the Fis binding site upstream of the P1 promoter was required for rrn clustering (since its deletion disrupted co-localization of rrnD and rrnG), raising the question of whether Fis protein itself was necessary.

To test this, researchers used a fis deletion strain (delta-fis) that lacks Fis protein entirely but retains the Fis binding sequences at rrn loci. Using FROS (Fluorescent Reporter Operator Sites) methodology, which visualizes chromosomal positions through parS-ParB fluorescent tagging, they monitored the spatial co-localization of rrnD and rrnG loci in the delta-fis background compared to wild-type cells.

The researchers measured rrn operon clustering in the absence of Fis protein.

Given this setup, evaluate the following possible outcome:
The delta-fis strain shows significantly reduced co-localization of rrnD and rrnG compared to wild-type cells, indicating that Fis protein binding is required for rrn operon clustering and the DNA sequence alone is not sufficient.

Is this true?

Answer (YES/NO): NO